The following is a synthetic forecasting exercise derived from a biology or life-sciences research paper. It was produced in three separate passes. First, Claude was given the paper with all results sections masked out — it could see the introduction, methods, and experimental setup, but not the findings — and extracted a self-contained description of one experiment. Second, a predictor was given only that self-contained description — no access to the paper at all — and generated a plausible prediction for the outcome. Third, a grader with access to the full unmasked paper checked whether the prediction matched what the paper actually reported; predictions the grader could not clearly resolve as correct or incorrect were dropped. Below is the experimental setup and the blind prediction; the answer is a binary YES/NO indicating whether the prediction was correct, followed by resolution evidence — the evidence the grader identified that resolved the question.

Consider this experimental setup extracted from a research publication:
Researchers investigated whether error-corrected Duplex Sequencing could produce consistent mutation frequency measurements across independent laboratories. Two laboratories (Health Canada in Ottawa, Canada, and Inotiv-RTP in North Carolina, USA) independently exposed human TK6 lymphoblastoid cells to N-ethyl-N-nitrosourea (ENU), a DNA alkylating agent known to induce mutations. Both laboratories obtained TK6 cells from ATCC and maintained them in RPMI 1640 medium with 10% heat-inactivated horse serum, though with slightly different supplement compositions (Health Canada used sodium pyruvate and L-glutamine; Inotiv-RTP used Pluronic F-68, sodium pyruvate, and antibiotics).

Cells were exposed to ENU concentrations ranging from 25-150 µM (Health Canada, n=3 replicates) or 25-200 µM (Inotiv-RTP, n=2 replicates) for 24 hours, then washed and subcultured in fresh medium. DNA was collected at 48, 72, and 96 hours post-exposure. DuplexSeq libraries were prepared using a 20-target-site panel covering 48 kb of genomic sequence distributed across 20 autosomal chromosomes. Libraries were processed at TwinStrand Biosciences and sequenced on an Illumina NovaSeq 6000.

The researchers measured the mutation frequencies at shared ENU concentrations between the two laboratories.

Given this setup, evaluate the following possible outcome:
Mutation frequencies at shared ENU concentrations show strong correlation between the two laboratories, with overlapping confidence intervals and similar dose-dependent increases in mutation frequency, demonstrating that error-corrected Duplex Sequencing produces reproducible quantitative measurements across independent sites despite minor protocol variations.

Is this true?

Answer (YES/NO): YES